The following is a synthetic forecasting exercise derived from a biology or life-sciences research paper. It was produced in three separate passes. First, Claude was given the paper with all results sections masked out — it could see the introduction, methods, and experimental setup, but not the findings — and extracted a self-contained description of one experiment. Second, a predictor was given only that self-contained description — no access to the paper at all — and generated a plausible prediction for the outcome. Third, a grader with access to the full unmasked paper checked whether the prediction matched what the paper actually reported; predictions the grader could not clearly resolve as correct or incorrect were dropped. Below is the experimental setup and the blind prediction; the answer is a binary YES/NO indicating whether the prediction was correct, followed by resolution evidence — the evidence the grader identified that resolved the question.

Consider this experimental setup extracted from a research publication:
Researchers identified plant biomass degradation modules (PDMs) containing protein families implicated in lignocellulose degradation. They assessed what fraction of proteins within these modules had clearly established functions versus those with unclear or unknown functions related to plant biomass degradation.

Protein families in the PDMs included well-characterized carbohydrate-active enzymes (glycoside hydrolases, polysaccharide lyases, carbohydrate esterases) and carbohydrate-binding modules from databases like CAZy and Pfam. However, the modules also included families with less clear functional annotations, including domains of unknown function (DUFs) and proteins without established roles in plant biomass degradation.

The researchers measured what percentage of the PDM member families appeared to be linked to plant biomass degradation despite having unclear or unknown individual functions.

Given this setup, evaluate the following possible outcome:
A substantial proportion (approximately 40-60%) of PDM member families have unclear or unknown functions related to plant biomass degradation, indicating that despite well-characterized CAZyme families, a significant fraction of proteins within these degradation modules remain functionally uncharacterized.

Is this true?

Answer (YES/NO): NO